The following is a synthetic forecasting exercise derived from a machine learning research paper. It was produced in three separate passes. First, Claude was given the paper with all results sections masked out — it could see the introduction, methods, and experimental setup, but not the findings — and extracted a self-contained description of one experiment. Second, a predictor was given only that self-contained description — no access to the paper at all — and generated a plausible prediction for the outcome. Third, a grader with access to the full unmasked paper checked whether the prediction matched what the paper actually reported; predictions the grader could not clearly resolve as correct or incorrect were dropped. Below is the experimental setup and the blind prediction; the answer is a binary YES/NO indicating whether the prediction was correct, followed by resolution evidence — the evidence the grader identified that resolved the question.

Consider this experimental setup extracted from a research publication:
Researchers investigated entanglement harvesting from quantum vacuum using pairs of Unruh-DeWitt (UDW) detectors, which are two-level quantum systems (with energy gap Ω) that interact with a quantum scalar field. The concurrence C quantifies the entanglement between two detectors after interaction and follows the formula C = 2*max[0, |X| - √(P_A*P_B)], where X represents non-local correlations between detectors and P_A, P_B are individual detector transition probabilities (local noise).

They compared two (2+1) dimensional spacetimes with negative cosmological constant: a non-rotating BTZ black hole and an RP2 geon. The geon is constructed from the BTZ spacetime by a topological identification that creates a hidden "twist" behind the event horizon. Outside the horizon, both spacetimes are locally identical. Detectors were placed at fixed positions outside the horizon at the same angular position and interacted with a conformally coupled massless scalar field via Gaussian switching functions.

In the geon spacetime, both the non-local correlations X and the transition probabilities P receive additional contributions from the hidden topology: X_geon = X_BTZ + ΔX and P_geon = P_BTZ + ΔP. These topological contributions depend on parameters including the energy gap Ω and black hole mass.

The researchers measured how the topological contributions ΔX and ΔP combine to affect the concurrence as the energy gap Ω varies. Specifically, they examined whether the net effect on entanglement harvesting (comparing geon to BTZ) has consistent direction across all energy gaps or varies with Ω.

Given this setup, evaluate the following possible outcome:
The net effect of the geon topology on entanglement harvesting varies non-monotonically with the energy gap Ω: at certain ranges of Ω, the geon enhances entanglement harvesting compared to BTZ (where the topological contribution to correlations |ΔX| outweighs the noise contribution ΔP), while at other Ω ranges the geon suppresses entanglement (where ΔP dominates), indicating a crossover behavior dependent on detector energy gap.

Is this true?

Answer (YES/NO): YES